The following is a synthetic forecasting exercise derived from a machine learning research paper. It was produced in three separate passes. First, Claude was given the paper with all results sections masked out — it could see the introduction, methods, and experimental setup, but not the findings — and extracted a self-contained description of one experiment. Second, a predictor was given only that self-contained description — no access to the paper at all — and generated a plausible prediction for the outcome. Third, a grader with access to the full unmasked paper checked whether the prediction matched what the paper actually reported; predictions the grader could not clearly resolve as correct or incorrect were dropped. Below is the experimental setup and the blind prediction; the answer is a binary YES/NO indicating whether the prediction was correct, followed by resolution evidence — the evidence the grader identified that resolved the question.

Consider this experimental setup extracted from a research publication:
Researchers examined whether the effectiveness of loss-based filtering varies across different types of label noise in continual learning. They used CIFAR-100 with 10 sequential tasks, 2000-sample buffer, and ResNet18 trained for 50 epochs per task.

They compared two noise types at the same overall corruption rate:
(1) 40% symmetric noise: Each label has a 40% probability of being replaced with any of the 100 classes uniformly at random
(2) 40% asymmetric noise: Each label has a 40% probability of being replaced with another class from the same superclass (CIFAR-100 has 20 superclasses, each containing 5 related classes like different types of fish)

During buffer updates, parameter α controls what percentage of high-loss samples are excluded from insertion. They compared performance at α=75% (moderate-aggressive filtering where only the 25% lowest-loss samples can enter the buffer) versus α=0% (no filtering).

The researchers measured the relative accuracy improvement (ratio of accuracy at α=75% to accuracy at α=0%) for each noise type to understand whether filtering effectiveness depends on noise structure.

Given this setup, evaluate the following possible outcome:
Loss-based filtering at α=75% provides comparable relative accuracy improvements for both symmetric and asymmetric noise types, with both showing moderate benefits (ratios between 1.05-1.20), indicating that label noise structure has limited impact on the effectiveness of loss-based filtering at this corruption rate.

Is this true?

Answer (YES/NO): NO